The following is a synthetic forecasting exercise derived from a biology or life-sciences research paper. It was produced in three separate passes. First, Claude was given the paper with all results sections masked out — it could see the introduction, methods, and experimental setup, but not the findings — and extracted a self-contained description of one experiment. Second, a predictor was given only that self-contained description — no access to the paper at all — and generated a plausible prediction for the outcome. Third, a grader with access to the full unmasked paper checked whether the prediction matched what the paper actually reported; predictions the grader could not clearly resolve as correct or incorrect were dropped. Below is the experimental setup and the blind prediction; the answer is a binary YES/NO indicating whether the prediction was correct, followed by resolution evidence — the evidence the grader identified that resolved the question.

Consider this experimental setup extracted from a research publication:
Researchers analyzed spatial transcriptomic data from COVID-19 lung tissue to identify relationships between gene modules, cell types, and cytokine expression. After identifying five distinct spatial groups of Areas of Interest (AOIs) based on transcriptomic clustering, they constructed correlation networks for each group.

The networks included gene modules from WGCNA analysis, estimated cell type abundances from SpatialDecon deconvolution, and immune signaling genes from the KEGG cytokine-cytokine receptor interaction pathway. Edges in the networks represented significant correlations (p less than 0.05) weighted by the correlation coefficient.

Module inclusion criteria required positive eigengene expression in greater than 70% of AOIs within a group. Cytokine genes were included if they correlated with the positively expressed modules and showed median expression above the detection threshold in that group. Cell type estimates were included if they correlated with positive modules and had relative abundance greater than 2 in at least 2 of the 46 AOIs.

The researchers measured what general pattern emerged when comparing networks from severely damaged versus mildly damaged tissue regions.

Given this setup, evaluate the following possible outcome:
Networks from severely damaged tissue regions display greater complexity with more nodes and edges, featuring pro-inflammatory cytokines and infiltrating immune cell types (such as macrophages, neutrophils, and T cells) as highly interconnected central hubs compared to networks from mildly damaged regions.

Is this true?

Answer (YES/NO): NO